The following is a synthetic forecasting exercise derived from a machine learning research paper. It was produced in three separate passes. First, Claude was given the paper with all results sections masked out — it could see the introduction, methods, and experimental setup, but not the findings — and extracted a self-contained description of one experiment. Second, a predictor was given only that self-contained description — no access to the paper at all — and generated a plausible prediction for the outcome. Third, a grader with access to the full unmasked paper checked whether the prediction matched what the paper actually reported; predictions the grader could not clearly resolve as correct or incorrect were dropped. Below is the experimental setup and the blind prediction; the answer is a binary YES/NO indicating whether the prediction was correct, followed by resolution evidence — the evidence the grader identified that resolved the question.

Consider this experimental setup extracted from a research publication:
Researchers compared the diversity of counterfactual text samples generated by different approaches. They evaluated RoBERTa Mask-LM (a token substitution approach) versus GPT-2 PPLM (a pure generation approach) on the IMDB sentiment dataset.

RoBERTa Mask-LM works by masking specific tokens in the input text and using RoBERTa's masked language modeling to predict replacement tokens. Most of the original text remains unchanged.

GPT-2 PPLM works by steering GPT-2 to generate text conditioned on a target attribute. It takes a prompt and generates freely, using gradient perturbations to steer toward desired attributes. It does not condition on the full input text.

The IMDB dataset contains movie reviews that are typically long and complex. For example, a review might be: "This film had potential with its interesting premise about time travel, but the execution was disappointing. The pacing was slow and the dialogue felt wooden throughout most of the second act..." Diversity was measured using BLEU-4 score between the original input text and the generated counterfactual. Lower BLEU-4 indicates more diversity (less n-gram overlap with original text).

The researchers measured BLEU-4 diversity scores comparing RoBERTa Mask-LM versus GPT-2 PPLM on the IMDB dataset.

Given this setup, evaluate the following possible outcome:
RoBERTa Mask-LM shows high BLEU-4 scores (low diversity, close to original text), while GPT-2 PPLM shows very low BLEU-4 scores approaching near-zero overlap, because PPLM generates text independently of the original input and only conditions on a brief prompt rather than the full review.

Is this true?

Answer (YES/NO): YES